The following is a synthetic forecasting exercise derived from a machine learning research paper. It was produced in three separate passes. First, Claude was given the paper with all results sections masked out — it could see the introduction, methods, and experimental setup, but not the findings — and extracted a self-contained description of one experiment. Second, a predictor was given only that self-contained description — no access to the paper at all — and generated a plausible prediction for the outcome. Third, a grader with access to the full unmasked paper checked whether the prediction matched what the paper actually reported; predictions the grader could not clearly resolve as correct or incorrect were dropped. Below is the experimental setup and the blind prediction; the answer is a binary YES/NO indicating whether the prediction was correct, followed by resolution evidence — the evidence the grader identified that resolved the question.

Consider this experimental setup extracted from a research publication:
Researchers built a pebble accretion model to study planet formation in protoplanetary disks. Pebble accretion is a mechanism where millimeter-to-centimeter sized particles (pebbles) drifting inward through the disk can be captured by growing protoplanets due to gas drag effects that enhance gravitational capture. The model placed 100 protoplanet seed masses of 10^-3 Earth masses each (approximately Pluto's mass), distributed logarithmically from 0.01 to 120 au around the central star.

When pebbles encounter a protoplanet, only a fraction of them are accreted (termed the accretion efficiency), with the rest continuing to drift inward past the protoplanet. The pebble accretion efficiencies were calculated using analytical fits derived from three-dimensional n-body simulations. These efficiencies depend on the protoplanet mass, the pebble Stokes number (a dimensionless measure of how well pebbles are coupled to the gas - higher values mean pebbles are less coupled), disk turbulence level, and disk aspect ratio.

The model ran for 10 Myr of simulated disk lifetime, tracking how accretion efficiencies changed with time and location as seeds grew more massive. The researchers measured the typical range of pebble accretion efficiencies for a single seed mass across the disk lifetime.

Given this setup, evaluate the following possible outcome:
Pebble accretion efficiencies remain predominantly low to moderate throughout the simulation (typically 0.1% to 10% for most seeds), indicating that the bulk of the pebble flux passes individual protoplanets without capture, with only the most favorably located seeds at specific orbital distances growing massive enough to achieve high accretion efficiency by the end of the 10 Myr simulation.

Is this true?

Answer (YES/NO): NO